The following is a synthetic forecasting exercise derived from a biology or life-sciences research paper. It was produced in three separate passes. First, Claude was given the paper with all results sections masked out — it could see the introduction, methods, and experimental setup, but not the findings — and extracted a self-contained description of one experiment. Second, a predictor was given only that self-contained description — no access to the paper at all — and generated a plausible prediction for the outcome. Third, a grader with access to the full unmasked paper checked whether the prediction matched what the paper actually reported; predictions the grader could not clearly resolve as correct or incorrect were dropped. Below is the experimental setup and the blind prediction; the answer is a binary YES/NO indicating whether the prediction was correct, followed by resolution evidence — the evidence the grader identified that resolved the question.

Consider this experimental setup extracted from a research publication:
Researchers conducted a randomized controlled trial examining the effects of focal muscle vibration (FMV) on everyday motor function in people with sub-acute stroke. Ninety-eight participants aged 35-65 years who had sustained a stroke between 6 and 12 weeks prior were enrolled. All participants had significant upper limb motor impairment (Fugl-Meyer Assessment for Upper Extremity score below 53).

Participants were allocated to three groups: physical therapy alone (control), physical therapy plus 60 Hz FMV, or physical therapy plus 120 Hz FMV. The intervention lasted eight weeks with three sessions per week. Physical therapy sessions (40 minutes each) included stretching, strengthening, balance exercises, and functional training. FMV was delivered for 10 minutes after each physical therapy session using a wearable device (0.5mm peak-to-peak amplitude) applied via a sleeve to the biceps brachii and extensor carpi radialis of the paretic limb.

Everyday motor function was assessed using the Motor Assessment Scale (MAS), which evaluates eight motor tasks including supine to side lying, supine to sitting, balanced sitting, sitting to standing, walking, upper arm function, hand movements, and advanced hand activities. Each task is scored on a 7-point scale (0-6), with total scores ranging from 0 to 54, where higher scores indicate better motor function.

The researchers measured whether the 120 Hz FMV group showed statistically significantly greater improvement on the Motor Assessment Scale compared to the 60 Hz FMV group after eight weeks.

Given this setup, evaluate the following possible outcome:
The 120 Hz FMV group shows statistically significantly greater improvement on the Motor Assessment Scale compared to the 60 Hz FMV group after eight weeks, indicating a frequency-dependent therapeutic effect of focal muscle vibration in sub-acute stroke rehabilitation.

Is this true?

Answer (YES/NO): NO